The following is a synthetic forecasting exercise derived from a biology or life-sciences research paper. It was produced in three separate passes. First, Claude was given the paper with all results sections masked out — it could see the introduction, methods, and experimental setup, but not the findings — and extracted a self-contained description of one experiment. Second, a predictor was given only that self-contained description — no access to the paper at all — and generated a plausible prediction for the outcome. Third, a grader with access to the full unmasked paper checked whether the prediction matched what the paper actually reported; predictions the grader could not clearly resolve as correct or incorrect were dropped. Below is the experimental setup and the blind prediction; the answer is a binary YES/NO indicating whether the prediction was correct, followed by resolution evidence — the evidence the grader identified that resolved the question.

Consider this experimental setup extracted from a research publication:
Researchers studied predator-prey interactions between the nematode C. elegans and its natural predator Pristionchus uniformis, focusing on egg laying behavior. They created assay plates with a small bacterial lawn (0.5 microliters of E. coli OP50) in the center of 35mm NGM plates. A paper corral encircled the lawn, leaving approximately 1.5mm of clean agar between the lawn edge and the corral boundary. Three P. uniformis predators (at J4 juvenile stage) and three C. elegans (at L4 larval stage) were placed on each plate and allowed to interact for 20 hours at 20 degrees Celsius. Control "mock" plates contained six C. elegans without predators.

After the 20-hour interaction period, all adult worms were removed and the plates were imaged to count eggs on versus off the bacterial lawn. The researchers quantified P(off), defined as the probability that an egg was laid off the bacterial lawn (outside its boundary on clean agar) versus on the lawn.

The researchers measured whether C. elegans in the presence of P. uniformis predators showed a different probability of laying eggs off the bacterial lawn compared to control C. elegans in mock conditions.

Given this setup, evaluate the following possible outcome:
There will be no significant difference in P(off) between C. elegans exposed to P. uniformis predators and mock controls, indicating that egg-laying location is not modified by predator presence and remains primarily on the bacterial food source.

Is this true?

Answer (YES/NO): NO